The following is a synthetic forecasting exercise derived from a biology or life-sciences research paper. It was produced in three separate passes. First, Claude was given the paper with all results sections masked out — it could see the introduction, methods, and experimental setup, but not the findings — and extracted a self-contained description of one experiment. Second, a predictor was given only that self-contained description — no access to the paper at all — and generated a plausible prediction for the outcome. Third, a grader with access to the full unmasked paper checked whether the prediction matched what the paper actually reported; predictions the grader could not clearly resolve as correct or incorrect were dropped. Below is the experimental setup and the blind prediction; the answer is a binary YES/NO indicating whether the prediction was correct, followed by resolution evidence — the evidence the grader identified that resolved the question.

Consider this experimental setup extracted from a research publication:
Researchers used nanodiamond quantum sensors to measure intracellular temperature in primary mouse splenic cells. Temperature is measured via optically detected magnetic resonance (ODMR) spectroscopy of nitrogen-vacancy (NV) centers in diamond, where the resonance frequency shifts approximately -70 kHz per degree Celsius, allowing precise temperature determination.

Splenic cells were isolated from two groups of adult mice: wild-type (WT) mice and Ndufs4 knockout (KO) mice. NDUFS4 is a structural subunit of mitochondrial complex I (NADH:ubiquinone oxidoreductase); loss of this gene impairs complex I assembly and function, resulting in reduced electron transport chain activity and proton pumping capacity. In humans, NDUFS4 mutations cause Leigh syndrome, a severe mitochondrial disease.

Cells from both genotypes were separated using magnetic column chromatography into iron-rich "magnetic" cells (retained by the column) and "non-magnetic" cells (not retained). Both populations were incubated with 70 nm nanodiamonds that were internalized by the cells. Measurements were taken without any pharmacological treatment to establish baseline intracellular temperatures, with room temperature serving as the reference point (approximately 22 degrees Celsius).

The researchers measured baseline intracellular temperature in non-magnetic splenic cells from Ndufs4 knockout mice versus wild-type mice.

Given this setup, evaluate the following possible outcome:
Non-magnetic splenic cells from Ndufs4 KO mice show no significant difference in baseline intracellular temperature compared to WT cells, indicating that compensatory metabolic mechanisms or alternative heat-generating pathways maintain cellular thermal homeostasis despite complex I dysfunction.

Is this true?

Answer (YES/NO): NO